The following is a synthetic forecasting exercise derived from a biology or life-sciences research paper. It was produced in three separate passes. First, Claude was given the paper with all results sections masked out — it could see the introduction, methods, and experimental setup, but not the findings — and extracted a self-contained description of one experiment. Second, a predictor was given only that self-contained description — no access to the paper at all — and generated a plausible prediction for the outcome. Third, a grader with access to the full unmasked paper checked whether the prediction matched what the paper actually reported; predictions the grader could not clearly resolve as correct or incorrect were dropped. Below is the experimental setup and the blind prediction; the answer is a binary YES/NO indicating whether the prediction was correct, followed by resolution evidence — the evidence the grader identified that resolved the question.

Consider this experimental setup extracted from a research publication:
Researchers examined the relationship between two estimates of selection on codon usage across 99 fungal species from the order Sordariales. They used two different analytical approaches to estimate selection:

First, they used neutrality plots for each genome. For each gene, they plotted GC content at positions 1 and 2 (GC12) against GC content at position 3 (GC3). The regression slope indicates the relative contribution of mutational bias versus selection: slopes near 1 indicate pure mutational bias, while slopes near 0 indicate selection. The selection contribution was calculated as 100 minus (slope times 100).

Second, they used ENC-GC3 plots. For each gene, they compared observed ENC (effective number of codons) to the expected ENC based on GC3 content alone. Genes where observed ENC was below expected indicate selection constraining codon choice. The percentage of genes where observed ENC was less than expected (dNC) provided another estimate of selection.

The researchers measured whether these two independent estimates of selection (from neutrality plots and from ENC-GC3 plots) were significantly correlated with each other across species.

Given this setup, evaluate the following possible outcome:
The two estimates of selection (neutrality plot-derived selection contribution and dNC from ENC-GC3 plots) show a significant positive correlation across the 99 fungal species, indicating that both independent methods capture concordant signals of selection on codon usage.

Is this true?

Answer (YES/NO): NO